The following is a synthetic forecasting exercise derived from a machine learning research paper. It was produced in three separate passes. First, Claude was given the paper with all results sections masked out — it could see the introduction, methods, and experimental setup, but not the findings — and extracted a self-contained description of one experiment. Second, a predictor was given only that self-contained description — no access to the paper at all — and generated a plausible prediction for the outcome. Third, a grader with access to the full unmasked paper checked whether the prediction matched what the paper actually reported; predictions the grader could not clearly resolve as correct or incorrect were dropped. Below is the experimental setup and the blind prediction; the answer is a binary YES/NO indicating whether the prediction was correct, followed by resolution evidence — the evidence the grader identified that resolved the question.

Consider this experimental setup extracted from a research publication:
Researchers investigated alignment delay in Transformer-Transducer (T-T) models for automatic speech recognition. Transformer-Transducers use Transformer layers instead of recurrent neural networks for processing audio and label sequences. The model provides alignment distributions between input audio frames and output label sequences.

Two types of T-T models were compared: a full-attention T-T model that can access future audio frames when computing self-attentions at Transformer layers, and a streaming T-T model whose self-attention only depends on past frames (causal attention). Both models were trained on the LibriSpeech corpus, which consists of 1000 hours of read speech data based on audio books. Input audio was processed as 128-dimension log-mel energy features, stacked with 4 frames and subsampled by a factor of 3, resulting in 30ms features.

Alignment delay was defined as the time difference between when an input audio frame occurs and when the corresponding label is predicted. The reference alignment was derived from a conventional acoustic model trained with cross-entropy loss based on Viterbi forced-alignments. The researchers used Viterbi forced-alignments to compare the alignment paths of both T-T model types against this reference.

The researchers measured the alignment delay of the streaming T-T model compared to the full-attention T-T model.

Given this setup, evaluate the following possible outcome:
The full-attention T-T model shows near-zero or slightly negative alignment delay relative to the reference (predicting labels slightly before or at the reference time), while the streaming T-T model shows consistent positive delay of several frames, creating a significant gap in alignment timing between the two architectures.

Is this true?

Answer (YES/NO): NO